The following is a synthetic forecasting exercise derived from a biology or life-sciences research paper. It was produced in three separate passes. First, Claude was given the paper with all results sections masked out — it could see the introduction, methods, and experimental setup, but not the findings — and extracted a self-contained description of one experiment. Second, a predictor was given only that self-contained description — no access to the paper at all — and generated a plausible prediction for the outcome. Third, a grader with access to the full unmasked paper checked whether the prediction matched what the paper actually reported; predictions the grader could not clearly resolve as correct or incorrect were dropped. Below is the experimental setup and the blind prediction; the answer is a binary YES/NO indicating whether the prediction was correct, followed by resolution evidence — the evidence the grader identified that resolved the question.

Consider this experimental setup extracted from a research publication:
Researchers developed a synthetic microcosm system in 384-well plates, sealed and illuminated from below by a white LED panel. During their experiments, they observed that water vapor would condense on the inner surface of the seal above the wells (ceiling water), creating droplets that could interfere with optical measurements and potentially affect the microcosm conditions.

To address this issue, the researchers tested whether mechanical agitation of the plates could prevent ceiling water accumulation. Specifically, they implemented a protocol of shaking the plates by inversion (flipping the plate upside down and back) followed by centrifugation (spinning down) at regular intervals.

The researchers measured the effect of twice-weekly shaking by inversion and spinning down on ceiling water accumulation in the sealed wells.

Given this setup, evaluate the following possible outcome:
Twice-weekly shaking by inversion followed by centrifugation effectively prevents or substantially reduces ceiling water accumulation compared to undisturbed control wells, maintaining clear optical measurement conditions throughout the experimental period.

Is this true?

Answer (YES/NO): YES